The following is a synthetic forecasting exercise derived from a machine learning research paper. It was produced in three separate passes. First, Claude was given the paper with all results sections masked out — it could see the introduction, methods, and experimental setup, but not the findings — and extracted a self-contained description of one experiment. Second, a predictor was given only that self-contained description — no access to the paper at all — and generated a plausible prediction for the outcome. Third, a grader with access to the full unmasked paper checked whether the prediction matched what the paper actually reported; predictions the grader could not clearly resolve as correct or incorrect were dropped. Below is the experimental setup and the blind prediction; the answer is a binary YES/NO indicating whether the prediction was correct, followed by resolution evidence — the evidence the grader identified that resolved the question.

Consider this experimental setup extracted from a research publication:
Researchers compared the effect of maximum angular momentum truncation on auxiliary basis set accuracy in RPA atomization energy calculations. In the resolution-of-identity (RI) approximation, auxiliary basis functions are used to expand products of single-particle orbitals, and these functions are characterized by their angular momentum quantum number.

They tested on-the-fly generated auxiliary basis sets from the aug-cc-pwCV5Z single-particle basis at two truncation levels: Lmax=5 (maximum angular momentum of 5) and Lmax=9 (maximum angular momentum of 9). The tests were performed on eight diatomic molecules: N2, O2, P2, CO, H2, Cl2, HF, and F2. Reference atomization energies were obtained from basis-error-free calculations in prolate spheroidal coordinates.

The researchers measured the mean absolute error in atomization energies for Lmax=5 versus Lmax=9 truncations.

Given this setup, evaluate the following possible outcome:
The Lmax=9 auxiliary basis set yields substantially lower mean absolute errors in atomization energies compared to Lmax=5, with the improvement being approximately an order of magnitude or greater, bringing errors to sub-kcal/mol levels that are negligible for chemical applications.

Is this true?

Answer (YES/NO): NO